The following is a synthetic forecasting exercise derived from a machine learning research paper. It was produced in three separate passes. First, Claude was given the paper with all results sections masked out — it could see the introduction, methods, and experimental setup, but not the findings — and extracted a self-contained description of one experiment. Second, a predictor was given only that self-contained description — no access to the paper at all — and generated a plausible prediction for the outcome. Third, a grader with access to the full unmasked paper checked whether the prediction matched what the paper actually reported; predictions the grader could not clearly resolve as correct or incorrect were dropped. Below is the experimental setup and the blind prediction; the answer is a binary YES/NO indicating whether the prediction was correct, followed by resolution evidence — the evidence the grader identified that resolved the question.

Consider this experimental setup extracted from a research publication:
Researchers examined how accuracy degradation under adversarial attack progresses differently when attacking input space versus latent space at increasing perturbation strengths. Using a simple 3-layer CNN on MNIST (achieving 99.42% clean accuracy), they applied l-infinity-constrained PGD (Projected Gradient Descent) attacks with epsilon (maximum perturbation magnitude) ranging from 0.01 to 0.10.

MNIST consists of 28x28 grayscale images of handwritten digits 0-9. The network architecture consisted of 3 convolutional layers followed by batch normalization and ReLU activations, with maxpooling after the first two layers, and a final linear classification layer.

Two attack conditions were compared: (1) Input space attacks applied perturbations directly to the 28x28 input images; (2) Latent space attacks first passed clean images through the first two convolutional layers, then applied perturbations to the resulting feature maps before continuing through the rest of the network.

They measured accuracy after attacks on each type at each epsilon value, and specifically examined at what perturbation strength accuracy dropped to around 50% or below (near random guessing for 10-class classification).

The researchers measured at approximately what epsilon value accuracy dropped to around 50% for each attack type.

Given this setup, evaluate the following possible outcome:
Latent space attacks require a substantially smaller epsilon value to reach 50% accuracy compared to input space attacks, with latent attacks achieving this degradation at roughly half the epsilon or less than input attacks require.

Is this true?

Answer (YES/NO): NO